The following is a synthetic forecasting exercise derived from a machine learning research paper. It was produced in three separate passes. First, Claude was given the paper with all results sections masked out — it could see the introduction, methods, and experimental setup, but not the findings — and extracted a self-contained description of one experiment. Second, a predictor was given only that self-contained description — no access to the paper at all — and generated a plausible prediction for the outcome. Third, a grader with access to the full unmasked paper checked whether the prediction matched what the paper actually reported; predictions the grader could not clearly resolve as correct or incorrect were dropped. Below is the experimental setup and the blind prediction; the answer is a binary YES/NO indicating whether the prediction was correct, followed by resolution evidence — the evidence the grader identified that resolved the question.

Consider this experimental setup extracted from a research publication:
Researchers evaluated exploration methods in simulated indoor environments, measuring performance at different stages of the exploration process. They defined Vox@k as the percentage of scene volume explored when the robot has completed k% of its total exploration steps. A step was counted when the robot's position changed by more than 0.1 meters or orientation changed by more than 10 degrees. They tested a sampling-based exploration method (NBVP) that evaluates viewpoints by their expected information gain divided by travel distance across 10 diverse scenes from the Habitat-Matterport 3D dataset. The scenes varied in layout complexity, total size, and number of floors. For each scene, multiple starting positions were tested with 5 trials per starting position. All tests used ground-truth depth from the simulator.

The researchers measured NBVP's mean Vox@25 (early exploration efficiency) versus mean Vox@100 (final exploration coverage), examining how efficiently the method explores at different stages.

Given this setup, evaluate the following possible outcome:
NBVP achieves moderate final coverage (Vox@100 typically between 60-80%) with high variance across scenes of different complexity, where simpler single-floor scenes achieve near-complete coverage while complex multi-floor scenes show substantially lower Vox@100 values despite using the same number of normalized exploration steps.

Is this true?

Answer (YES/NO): NO